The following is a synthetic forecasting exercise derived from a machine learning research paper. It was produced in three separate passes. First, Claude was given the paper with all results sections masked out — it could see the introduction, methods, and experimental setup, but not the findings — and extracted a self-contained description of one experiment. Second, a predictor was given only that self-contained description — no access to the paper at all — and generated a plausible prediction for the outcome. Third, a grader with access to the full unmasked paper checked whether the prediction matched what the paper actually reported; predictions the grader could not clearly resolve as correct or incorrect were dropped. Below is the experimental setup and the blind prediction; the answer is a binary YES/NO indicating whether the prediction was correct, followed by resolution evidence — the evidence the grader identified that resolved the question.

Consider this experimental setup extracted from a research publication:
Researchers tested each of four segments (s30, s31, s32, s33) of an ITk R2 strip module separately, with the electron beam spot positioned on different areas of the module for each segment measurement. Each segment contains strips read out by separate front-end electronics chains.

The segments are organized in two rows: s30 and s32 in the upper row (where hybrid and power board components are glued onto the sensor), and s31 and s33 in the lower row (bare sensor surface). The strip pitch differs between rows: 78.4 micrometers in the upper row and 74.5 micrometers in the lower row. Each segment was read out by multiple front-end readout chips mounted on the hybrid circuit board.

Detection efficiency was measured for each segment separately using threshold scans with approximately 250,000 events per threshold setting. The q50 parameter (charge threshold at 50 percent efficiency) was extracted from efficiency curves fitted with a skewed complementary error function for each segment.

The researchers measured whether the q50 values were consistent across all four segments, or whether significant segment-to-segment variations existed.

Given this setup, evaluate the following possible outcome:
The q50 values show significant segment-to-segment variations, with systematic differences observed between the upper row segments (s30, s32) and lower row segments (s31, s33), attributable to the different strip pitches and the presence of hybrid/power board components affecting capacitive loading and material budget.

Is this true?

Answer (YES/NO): NO